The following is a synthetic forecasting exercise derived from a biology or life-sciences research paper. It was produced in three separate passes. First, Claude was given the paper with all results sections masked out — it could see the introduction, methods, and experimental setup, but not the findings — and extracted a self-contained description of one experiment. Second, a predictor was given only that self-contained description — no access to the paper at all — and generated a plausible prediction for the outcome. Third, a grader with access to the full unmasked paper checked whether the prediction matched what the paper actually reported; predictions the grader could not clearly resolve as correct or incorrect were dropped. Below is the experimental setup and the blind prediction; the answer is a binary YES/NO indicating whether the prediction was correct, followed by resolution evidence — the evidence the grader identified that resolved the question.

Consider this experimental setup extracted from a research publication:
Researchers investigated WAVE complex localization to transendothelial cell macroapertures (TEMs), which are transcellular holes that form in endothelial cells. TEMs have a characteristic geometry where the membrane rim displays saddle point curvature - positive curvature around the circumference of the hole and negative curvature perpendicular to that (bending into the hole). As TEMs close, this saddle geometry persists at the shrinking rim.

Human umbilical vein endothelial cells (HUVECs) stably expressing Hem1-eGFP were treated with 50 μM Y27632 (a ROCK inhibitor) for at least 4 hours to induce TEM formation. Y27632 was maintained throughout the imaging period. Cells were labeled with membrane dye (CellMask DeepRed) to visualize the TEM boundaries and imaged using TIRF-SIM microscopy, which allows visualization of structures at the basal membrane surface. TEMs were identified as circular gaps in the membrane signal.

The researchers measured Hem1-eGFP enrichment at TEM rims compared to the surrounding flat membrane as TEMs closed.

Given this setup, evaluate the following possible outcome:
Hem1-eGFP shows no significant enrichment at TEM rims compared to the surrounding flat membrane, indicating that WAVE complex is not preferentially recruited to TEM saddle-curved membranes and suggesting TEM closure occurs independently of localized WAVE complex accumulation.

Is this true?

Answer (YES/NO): NO